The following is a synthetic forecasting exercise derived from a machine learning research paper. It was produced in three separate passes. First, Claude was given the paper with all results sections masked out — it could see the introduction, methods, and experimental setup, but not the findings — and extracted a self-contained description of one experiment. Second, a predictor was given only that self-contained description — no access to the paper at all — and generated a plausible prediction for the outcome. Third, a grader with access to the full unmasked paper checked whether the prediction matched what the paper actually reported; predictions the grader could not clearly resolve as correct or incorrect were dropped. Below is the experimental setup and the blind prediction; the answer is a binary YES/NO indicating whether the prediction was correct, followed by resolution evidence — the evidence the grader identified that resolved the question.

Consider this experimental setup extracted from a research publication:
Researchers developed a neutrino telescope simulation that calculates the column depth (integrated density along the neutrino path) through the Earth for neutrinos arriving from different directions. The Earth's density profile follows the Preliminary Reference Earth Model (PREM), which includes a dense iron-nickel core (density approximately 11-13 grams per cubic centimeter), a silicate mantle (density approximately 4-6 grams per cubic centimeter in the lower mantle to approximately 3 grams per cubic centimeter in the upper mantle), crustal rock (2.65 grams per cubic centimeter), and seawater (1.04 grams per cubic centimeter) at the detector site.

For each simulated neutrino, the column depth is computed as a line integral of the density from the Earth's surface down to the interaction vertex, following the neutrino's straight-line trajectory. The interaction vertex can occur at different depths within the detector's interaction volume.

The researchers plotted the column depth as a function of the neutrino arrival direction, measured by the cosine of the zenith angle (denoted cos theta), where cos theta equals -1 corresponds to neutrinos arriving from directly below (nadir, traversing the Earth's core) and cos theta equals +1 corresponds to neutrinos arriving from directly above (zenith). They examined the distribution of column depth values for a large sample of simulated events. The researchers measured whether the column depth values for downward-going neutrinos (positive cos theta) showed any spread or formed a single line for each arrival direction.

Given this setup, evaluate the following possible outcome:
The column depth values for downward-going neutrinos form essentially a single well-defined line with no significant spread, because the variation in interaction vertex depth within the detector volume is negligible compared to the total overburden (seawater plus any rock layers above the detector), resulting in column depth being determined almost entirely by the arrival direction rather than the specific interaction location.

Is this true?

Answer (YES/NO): NO